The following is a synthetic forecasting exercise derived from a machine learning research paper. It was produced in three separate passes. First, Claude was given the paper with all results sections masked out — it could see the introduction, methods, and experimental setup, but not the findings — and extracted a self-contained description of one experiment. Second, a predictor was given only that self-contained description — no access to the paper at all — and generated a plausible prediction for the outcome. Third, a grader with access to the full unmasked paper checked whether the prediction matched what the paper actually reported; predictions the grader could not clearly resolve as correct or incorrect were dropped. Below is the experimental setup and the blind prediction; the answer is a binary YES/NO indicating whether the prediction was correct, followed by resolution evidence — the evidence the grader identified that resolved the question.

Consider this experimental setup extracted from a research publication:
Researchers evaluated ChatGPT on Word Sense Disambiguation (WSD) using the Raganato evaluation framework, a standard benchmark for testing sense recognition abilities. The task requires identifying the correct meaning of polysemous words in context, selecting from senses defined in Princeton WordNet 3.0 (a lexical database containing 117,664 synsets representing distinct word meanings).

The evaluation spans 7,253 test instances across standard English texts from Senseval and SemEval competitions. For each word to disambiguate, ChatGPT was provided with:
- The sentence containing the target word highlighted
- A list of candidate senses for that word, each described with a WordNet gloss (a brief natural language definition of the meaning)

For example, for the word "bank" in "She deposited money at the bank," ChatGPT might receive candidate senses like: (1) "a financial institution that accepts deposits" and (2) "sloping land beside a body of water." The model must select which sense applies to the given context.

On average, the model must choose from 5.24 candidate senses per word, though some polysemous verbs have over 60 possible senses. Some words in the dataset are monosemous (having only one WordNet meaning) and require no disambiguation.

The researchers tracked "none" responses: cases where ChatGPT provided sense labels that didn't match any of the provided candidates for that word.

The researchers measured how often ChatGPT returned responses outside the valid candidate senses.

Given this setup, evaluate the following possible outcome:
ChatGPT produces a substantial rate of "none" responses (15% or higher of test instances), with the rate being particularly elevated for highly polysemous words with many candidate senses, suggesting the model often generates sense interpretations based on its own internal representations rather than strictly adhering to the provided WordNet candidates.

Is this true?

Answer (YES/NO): NO